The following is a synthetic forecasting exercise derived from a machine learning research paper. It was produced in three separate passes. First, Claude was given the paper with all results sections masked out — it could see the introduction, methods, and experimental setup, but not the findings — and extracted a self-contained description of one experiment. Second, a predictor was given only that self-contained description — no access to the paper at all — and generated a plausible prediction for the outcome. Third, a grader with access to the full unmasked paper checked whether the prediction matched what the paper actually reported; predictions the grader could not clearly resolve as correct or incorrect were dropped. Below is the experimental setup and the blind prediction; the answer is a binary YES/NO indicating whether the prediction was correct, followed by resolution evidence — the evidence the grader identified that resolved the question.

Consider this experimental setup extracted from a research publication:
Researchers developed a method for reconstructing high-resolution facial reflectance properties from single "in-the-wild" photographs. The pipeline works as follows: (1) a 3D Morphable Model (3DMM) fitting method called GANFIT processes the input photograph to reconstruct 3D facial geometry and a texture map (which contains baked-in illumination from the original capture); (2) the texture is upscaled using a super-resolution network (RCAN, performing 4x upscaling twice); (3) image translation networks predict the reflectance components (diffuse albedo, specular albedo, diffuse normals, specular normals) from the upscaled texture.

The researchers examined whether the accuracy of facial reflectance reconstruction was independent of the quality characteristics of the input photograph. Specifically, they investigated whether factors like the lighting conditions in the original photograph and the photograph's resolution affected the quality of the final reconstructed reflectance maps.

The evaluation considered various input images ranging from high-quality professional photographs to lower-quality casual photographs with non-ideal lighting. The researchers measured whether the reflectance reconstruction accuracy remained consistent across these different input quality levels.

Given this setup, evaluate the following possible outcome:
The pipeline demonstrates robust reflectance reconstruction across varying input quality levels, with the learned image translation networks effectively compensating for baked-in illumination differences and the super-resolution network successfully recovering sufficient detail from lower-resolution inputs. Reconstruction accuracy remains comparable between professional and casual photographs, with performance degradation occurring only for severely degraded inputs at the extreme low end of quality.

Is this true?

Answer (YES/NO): NO